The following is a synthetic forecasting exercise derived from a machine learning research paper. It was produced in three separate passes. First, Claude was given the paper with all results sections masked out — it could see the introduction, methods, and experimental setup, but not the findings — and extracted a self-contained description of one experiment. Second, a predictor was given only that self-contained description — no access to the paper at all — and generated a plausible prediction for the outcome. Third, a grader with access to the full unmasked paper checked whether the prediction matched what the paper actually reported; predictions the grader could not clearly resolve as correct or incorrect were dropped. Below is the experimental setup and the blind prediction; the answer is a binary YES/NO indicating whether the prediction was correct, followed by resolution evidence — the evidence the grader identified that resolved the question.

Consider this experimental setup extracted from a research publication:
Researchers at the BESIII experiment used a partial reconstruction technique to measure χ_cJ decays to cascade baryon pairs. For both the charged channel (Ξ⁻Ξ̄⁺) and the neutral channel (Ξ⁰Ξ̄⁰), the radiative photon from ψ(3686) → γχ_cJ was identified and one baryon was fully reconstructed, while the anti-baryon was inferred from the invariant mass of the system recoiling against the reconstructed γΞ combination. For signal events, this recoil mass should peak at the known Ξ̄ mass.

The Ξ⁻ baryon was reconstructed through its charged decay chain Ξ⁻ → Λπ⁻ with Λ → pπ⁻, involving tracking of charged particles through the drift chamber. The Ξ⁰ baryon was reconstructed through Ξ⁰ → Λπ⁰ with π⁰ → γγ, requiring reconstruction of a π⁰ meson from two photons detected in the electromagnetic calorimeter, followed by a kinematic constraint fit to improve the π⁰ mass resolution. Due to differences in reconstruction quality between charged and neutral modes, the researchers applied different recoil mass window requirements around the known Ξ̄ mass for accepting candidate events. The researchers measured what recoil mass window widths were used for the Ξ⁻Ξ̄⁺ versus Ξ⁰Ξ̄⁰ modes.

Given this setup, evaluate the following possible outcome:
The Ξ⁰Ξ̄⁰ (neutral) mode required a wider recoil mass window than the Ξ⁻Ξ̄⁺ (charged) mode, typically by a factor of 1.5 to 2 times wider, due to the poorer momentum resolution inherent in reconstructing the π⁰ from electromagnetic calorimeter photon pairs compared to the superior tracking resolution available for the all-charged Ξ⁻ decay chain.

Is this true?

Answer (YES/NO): NO